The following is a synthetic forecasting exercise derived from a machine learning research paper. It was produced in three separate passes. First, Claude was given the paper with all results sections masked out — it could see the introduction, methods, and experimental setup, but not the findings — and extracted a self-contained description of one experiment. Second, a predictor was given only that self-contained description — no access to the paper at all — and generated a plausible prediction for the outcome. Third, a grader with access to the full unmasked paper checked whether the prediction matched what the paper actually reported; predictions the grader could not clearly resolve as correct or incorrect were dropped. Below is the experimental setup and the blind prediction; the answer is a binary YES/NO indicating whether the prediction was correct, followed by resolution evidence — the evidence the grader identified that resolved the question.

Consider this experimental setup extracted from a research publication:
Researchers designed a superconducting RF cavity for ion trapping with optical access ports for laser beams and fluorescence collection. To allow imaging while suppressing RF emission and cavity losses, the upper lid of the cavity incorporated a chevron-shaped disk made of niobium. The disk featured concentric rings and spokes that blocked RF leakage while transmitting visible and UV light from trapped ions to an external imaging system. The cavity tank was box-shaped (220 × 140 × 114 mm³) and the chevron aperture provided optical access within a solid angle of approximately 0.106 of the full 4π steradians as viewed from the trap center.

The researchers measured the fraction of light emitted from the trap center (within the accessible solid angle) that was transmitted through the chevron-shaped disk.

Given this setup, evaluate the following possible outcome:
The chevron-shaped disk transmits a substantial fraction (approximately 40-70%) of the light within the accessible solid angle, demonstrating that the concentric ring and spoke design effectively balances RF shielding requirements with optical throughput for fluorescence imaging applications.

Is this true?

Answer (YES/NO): NO